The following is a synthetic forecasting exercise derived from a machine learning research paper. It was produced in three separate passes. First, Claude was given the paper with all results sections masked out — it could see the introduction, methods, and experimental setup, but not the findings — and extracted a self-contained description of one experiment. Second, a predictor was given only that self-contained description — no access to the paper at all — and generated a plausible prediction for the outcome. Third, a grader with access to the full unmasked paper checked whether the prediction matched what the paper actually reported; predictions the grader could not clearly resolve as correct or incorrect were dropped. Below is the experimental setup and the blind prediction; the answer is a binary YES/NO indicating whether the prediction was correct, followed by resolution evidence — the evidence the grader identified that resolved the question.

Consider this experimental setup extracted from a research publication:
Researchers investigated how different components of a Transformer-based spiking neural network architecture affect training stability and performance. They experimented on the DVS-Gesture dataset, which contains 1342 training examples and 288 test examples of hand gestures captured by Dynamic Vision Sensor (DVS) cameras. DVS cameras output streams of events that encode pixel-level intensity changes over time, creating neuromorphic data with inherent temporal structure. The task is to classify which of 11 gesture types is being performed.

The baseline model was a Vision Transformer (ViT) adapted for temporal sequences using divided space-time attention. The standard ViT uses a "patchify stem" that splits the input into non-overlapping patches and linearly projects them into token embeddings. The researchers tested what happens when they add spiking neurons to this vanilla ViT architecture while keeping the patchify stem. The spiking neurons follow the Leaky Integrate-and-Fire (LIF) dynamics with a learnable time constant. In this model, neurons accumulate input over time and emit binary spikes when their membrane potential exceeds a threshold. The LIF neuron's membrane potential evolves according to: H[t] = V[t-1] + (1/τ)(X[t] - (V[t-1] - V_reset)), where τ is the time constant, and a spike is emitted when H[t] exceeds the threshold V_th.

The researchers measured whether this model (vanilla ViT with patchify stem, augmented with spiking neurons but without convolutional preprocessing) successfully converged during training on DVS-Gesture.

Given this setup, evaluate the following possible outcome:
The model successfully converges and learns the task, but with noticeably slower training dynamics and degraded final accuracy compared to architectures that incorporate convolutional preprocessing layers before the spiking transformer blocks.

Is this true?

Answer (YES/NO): NO